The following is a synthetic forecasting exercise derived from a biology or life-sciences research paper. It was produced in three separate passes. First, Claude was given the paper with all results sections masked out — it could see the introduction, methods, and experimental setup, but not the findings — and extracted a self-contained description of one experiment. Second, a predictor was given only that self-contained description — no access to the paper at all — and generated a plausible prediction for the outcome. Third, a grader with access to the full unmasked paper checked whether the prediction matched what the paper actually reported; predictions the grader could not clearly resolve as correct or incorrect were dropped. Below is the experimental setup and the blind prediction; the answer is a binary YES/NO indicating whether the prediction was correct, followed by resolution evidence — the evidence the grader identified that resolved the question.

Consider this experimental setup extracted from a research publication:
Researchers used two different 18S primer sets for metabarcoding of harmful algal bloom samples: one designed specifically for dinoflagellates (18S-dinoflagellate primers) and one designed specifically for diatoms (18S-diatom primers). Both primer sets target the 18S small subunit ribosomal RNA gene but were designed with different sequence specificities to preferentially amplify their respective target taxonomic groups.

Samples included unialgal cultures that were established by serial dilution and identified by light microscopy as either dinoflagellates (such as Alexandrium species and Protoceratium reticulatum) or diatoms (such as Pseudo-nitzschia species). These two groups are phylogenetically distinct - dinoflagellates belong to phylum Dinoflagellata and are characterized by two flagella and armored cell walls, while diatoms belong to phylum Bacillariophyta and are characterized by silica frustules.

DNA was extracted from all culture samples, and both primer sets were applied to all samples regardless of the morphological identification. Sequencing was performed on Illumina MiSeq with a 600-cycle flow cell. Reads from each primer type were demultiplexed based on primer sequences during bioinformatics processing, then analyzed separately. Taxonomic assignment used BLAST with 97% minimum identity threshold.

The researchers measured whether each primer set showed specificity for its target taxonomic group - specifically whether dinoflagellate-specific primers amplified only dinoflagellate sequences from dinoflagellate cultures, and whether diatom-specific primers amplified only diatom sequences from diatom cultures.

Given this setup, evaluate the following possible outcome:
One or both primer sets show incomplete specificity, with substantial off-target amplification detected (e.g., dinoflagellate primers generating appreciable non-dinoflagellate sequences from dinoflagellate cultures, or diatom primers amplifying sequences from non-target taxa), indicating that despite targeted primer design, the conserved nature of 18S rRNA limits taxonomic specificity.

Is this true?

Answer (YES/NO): YES